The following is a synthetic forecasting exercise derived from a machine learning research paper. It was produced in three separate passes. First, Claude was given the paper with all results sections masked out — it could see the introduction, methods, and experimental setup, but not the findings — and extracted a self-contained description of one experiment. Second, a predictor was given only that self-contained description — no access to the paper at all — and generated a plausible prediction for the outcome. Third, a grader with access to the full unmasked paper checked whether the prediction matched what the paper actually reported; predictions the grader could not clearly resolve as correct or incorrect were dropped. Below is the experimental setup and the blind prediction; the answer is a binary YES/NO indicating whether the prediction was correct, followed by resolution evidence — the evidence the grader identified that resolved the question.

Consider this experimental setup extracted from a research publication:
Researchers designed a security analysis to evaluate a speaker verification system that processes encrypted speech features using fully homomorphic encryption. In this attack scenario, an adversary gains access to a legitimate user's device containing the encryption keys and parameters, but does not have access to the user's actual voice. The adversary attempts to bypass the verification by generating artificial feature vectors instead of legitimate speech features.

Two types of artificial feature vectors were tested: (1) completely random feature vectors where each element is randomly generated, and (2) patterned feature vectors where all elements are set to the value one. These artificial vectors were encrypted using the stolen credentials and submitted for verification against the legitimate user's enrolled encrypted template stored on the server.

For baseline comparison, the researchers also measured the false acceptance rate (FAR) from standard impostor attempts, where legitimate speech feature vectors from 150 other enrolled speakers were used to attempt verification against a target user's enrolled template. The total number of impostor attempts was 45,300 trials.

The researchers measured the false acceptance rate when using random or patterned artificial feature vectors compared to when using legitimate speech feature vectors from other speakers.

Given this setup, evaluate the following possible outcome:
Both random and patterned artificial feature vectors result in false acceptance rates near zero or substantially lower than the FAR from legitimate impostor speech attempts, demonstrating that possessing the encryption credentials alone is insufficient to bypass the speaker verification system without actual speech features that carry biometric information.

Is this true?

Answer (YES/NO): YES